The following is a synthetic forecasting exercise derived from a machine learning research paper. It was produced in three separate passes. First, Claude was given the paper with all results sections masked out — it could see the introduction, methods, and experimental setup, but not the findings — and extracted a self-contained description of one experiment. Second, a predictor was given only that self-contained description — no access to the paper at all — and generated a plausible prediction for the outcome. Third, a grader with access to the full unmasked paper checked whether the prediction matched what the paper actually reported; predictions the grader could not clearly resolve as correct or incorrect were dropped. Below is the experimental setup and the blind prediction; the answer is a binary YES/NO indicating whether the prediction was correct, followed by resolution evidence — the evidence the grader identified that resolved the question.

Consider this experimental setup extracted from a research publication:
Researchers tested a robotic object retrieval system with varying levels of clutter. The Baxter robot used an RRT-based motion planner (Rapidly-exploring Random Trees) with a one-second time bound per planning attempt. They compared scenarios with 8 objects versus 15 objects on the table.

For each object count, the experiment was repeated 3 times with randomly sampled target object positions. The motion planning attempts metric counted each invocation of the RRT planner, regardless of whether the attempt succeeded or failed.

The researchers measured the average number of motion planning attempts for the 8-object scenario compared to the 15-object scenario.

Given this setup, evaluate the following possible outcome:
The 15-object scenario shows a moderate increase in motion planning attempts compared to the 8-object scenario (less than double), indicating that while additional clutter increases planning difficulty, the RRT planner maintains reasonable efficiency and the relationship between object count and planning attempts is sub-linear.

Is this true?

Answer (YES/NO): NO